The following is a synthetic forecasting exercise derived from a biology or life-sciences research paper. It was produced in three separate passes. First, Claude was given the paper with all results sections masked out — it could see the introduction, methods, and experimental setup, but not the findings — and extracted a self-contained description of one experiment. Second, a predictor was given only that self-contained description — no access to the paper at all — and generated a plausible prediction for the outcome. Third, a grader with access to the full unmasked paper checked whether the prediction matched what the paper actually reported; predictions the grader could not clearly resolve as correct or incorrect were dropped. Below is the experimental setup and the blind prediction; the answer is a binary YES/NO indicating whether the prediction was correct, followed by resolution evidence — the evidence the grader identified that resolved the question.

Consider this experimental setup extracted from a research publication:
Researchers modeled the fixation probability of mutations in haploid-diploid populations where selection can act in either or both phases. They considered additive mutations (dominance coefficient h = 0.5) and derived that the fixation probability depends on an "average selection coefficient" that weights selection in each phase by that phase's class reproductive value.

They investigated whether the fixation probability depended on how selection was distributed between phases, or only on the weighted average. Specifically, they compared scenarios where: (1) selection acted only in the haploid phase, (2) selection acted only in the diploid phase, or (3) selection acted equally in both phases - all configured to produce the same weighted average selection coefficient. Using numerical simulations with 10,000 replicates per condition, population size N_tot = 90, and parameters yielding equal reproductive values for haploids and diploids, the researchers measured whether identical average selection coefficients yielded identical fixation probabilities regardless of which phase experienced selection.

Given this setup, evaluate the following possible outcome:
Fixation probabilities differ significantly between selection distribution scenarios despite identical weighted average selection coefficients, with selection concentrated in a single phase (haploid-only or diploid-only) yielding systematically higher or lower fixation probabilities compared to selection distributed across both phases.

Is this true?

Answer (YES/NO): NO